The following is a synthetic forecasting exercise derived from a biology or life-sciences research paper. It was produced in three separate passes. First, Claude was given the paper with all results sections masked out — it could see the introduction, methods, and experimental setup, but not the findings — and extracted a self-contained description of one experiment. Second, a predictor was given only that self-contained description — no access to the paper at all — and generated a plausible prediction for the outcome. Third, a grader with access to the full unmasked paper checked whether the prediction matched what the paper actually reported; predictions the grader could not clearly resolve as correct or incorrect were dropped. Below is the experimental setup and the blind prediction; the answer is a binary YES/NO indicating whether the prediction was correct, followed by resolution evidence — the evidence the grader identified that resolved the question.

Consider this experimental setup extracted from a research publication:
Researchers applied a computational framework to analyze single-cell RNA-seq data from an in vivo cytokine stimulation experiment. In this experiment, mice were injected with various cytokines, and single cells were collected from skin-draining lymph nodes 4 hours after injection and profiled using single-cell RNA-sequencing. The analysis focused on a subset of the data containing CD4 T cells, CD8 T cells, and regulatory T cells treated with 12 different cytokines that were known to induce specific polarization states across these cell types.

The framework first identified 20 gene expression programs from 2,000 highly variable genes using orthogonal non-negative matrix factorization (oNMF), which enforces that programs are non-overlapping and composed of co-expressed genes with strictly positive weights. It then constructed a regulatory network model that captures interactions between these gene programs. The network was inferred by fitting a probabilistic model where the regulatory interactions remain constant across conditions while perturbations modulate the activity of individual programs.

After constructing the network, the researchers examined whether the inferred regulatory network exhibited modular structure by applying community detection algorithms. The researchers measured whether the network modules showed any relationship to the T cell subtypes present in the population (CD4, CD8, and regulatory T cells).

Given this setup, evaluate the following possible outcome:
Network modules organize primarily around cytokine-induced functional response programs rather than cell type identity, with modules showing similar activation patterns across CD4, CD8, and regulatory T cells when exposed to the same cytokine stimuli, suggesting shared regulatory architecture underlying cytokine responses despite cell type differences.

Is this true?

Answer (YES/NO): NO